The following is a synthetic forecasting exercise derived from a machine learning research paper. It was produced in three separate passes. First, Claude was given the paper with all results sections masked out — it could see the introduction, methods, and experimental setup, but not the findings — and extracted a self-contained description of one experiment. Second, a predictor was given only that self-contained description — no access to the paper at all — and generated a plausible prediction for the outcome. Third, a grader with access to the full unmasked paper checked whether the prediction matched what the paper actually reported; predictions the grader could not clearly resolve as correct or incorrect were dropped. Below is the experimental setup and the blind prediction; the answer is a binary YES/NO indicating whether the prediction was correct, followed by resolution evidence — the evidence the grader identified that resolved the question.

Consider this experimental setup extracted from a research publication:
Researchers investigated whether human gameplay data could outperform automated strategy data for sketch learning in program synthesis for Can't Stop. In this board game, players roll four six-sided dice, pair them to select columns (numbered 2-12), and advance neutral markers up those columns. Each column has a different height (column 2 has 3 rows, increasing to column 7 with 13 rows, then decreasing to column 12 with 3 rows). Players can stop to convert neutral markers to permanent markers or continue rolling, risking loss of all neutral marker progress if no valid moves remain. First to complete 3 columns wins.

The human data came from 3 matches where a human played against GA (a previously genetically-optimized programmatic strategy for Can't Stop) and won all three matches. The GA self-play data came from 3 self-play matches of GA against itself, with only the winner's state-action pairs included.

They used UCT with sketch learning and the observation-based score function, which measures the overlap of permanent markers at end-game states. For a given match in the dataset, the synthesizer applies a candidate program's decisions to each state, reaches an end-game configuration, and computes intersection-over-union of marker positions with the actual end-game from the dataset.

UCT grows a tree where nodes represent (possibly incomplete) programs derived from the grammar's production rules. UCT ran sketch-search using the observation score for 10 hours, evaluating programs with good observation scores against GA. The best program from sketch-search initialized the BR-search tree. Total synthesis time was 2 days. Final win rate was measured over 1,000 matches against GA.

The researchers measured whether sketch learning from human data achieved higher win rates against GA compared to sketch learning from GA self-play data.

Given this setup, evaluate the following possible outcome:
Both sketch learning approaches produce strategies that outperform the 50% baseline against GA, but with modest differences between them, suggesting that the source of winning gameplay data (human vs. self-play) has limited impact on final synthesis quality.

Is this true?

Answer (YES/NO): NO